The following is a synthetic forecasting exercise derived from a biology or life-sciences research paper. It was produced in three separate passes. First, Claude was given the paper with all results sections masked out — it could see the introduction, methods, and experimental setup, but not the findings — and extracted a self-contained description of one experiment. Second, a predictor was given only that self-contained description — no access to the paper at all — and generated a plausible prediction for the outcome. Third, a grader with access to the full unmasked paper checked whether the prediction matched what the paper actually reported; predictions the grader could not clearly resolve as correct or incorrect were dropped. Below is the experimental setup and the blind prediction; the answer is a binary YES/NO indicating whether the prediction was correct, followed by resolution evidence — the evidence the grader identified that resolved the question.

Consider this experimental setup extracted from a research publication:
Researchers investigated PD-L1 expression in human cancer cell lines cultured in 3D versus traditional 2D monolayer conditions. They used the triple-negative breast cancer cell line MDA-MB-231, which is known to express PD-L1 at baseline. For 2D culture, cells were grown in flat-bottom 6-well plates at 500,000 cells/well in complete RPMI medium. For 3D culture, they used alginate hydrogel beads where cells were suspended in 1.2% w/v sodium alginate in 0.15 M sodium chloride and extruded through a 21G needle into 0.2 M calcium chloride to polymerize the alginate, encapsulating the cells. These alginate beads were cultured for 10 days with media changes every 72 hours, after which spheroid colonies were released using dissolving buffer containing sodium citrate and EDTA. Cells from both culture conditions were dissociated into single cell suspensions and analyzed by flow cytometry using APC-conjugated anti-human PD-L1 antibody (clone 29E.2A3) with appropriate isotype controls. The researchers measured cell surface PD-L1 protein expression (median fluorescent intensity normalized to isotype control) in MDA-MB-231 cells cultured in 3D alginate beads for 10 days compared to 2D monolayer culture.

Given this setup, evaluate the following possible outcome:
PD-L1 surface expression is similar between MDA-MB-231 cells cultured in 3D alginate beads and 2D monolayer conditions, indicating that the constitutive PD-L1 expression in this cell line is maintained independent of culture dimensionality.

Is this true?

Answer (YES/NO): NO